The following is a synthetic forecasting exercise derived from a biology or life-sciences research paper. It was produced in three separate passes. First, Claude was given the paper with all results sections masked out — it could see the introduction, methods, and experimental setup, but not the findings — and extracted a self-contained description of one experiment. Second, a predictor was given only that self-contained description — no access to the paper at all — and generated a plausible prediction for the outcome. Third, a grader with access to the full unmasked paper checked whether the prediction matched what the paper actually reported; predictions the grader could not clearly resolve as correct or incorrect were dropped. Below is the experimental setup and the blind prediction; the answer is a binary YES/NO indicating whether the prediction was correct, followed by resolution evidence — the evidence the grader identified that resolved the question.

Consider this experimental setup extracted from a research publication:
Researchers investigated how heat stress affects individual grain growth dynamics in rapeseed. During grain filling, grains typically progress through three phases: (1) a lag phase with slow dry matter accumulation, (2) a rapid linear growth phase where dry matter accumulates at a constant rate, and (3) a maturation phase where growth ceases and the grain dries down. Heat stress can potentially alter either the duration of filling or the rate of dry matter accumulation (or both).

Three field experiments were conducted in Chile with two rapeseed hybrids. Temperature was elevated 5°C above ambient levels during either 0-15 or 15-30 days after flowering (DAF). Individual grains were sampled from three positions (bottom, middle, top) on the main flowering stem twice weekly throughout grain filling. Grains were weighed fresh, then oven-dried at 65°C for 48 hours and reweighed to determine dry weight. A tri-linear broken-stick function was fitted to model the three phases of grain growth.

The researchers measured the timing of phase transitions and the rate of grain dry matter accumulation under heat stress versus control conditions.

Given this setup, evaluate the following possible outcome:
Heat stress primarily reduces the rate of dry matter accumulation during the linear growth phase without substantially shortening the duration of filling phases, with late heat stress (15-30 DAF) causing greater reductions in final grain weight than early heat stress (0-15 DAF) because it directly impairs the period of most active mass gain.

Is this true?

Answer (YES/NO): NO